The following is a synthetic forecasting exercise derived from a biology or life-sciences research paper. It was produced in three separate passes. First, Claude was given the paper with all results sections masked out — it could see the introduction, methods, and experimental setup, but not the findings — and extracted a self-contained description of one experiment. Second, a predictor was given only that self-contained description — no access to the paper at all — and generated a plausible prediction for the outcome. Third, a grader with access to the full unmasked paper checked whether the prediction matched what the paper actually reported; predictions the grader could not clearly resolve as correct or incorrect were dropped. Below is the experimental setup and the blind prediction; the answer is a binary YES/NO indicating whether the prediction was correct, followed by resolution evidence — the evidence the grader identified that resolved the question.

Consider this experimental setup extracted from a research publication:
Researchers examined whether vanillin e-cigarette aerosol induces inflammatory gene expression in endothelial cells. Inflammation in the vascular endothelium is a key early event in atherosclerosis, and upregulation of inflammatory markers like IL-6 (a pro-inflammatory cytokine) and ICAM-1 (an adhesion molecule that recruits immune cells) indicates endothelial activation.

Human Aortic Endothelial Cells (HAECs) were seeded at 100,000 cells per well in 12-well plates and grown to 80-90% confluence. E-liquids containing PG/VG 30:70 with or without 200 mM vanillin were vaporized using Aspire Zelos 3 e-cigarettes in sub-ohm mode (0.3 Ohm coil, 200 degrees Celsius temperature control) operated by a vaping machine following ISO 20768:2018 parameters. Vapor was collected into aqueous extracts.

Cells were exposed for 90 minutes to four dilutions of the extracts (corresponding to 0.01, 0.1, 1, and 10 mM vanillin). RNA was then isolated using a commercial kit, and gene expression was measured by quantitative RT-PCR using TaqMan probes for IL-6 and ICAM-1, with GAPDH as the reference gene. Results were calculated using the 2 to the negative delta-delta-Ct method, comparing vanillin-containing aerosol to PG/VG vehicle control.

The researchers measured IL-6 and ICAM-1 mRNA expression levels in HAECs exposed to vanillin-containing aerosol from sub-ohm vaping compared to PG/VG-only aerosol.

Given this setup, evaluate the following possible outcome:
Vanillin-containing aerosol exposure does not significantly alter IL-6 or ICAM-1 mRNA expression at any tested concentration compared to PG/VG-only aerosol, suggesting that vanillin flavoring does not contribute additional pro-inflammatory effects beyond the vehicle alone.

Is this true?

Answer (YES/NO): YES